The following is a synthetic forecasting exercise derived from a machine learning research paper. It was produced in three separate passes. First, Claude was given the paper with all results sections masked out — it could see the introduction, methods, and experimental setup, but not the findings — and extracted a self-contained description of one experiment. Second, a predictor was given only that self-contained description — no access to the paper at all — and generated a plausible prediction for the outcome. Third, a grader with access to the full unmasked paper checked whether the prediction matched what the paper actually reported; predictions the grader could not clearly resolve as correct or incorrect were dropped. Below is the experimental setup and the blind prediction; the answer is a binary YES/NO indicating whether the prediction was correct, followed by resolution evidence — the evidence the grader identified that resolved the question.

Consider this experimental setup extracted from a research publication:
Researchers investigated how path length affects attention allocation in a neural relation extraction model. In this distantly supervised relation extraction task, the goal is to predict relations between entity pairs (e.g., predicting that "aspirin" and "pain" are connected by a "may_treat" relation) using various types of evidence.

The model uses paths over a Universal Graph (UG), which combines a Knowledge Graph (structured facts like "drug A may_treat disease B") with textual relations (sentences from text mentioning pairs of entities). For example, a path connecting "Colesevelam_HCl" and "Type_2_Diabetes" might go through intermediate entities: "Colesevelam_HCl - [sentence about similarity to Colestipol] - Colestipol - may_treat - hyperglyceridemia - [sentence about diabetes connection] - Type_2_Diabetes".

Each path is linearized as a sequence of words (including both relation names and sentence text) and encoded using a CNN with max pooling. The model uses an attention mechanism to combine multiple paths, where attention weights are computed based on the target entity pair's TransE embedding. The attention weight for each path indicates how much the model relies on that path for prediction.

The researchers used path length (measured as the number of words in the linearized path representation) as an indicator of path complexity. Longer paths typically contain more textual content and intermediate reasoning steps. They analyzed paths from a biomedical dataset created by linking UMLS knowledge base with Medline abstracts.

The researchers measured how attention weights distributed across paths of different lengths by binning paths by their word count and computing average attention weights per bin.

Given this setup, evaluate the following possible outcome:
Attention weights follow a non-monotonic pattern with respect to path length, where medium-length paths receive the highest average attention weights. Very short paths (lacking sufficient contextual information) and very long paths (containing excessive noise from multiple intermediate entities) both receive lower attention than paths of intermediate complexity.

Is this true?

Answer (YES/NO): NO